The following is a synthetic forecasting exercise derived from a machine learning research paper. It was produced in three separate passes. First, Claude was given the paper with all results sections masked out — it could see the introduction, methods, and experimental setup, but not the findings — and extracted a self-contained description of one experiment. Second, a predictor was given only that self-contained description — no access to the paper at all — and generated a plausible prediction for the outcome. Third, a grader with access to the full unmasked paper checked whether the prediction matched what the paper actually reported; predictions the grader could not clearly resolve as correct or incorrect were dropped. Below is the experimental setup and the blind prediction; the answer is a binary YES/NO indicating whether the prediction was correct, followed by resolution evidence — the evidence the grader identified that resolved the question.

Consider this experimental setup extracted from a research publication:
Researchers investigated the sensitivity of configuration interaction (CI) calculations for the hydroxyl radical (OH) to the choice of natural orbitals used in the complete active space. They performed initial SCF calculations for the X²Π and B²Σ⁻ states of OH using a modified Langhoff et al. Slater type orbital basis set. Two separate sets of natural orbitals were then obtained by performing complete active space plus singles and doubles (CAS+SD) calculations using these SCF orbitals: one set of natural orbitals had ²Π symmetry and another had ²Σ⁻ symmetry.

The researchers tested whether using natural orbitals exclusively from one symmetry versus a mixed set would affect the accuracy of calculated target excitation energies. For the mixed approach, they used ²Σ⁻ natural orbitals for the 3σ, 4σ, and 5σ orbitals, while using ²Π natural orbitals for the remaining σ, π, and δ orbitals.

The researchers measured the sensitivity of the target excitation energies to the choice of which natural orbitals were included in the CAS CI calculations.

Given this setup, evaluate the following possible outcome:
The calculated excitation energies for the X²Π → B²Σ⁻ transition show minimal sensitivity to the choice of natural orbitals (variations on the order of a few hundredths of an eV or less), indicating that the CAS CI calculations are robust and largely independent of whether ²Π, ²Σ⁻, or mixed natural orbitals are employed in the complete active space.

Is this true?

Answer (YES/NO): NO